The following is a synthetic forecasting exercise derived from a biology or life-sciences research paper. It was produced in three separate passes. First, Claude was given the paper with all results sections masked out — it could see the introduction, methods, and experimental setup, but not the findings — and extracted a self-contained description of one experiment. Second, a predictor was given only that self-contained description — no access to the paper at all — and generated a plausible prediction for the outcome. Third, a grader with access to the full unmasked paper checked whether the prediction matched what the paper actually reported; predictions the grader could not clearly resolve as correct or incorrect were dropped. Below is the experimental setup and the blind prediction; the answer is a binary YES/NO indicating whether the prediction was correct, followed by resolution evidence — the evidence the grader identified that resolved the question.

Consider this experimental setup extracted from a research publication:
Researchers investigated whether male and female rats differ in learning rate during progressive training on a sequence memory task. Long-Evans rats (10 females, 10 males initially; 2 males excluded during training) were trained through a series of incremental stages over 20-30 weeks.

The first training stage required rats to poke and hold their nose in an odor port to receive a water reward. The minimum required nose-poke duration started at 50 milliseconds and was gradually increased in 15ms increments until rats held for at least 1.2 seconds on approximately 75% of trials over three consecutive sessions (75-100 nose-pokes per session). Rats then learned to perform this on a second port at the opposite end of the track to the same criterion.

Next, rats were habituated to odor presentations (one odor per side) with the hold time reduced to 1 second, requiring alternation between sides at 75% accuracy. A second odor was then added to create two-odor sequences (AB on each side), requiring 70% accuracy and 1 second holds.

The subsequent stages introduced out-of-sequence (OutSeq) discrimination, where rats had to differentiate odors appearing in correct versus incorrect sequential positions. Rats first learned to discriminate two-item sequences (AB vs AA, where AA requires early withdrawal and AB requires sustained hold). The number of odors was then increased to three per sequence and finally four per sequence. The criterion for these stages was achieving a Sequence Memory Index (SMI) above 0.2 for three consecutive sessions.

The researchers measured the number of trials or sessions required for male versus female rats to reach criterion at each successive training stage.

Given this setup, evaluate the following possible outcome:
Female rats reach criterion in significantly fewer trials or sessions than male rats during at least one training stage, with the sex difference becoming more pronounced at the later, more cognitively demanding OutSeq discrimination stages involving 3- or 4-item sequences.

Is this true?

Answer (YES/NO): NO